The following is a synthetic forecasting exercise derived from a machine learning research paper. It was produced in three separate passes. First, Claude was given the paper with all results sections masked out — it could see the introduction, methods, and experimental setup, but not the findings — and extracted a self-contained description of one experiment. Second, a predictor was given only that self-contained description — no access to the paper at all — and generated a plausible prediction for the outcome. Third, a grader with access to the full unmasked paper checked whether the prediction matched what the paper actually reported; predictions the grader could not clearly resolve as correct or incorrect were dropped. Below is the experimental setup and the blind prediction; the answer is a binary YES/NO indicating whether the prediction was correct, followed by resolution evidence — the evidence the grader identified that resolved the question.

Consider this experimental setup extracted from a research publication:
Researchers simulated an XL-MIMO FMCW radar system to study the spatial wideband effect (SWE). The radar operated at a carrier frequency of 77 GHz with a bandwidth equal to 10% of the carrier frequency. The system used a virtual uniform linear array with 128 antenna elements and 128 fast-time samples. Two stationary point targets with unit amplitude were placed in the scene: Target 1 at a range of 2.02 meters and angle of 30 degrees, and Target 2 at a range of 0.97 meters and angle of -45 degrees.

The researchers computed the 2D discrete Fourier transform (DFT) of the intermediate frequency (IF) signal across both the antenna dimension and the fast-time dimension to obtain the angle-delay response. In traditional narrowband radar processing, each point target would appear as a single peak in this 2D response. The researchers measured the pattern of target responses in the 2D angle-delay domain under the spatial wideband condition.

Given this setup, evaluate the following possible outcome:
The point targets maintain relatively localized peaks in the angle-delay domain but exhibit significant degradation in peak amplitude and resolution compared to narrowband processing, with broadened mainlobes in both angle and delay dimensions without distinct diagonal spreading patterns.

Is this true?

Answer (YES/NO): NO